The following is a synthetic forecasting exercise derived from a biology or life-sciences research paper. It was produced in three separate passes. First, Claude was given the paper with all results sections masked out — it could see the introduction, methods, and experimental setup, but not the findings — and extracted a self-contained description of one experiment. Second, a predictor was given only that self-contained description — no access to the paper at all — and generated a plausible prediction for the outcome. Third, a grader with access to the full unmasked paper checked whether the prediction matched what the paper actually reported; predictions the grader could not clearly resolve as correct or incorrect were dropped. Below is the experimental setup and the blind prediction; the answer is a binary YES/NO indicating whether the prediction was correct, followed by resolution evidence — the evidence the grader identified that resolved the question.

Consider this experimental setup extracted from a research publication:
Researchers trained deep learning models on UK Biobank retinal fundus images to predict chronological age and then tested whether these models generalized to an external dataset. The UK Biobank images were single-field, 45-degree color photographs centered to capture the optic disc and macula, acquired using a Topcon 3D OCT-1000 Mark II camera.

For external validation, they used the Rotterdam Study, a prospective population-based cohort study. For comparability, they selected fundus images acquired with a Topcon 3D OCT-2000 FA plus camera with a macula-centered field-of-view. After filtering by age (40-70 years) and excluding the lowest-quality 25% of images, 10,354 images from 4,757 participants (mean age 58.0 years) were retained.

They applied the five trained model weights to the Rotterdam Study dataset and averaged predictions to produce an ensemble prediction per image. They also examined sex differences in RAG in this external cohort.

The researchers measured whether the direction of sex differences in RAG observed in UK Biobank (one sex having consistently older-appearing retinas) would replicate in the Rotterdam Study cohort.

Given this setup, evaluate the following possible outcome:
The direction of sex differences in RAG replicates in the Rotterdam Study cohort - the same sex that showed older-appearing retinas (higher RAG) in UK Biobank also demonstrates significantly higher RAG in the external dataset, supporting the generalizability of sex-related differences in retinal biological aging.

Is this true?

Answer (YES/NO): YES